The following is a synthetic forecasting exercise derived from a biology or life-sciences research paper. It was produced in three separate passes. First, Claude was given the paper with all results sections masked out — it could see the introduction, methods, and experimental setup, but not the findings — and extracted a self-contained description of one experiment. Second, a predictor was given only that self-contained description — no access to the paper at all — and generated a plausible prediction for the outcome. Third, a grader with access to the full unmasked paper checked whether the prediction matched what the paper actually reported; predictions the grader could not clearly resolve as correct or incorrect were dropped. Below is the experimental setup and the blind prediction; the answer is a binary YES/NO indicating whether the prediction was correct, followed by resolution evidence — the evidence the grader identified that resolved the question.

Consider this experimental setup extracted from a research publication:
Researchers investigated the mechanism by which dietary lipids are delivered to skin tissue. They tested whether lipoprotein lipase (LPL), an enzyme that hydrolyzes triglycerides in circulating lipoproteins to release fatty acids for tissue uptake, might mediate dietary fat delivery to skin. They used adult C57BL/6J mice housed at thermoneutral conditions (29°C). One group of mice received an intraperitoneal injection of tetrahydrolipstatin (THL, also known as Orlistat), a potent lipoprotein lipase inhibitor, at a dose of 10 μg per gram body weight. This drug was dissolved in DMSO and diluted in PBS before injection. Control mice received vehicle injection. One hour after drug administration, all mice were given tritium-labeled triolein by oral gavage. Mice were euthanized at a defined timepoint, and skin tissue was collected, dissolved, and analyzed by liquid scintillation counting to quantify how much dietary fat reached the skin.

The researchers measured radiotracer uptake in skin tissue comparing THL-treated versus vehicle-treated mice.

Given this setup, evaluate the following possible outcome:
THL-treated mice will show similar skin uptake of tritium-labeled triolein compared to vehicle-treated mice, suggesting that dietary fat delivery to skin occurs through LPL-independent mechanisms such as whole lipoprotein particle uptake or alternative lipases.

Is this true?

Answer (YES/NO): NO